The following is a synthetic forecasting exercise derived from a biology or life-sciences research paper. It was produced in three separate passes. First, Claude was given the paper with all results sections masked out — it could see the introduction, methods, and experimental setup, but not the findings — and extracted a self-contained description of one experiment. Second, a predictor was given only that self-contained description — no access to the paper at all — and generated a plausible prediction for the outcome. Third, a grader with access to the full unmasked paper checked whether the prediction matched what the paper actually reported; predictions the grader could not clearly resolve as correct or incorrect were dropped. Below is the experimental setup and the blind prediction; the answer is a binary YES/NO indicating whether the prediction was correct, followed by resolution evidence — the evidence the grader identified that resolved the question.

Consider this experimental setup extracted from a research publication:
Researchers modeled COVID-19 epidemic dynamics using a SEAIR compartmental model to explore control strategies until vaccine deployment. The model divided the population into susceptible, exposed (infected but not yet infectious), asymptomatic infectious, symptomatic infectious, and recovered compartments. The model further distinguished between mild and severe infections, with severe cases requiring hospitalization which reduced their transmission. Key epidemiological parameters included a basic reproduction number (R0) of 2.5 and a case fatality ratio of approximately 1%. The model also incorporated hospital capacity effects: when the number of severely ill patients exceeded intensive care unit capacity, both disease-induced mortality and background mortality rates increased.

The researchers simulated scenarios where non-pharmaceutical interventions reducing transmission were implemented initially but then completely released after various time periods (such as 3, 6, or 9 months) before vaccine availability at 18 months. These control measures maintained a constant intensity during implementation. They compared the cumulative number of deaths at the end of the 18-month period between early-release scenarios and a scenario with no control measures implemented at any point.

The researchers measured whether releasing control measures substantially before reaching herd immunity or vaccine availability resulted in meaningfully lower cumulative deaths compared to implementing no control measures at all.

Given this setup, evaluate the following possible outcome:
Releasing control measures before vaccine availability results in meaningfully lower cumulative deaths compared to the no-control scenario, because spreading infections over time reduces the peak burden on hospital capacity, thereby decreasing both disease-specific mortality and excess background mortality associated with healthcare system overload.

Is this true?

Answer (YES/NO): NO